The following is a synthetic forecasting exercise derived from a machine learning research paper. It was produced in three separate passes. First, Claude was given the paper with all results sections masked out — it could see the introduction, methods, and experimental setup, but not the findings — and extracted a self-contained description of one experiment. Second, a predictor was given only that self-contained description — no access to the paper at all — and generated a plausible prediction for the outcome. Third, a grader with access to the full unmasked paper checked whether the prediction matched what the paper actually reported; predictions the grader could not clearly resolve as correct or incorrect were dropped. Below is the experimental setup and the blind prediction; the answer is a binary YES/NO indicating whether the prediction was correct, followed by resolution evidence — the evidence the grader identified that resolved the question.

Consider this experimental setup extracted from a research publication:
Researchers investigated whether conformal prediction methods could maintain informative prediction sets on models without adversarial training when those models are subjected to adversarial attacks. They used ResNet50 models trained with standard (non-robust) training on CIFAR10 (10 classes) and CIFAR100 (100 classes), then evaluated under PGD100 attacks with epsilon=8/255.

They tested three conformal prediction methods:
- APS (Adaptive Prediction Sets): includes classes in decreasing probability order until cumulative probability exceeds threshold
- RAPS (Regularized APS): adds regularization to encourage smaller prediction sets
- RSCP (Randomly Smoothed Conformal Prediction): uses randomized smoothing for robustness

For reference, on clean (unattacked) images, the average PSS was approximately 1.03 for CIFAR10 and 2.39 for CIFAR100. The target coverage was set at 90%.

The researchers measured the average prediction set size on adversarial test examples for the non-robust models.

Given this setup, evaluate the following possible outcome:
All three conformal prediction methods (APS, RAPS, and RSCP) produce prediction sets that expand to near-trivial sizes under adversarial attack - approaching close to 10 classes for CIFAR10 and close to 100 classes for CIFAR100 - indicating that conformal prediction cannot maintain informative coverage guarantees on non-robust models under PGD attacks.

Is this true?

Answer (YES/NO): YES